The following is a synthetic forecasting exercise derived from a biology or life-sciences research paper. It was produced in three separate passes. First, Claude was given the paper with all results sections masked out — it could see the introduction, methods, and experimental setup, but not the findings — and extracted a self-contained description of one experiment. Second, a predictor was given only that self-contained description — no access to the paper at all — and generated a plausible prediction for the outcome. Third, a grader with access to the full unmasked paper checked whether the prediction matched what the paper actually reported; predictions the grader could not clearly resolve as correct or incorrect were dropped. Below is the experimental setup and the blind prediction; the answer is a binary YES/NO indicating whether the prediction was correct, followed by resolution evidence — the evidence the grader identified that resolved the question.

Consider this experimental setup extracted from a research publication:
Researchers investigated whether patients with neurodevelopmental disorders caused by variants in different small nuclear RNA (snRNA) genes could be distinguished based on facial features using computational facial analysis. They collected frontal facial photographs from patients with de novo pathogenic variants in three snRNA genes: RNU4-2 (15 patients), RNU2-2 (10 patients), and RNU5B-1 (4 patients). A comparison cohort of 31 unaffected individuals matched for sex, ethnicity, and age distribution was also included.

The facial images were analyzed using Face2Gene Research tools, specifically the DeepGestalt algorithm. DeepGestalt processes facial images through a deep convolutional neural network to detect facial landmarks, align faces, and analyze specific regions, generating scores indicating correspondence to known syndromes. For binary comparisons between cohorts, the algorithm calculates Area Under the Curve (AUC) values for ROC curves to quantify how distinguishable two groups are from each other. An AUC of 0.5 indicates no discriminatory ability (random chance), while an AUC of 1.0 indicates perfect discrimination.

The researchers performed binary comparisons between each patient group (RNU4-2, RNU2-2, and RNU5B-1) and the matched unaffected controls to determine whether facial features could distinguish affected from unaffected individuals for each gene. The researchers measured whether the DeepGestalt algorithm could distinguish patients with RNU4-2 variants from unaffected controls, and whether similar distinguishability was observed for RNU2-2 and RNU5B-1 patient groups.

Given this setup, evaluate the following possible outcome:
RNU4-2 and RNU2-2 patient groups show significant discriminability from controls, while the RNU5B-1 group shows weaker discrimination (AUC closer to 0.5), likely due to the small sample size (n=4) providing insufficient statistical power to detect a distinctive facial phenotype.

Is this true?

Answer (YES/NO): NO